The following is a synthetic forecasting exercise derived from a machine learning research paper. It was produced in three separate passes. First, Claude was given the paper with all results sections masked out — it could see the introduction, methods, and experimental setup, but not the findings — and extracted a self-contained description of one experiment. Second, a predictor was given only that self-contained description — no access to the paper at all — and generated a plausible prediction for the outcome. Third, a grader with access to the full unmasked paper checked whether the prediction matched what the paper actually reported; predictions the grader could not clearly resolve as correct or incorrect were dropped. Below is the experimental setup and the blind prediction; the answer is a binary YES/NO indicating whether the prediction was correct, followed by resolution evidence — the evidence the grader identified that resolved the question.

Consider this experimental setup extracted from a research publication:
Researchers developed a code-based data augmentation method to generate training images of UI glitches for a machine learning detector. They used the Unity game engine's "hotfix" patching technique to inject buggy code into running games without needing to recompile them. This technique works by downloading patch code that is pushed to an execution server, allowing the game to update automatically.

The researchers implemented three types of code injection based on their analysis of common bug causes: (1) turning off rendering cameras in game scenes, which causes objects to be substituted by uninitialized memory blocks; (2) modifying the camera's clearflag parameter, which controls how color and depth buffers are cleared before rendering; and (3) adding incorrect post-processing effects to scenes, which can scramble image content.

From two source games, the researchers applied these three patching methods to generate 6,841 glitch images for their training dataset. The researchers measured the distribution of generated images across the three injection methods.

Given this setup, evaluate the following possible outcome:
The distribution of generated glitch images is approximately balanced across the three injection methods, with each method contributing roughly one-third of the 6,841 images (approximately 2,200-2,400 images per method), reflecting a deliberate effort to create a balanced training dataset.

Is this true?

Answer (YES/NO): NO